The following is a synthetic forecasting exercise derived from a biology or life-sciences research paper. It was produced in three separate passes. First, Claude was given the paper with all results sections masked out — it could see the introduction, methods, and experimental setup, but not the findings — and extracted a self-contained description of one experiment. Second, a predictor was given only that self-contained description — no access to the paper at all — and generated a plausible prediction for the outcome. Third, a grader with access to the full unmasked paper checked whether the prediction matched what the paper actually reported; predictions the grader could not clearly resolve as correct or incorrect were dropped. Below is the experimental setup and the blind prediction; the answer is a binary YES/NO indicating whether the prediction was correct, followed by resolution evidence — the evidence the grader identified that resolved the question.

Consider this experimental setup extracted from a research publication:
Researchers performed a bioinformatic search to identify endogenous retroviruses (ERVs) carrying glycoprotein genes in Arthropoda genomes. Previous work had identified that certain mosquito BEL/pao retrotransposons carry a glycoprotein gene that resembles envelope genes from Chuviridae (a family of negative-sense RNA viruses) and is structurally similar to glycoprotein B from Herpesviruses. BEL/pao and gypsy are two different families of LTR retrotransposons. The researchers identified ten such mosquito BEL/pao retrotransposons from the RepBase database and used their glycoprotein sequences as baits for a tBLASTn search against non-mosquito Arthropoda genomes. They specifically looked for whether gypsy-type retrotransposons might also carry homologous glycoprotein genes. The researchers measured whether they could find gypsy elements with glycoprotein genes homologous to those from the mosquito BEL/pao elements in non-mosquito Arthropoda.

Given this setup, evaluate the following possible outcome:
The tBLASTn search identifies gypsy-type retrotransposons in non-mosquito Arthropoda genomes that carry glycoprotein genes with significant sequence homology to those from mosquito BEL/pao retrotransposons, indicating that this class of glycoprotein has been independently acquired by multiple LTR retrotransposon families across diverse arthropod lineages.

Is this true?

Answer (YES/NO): YES